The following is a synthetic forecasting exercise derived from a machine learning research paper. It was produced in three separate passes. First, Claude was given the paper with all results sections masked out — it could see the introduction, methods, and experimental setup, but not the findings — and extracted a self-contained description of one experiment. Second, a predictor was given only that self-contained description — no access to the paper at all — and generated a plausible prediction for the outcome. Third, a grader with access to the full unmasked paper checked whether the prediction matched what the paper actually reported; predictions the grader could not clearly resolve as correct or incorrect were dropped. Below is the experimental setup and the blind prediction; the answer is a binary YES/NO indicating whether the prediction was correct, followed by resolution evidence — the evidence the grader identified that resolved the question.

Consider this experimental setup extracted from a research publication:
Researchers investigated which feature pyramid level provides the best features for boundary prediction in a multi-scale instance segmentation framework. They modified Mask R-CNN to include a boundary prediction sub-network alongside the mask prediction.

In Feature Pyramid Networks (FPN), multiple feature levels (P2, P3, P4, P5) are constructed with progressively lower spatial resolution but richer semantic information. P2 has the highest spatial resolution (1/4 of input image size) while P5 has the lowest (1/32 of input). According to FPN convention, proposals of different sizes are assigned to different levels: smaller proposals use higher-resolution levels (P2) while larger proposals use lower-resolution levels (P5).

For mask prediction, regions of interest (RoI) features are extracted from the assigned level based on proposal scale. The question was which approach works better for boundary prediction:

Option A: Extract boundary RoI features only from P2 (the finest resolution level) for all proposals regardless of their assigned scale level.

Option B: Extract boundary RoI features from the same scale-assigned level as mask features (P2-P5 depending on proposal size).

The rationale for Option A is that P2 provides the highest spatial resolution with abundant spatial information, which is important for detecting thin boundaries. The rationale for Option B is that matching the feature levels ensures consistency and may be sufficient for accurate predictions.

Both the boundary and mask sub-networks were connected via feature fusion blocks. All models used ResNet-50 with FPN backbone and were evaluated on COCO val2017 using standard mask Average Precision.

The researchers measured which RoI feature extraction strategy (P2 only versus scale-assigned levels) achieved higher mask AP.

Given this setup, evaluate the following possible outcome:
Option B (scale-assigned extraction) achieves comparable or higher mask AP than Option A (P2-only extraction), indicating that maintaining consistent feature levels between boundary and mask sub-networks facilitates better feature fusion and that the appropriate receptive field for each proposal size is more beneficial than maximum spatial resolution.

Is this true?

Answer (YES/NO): NO